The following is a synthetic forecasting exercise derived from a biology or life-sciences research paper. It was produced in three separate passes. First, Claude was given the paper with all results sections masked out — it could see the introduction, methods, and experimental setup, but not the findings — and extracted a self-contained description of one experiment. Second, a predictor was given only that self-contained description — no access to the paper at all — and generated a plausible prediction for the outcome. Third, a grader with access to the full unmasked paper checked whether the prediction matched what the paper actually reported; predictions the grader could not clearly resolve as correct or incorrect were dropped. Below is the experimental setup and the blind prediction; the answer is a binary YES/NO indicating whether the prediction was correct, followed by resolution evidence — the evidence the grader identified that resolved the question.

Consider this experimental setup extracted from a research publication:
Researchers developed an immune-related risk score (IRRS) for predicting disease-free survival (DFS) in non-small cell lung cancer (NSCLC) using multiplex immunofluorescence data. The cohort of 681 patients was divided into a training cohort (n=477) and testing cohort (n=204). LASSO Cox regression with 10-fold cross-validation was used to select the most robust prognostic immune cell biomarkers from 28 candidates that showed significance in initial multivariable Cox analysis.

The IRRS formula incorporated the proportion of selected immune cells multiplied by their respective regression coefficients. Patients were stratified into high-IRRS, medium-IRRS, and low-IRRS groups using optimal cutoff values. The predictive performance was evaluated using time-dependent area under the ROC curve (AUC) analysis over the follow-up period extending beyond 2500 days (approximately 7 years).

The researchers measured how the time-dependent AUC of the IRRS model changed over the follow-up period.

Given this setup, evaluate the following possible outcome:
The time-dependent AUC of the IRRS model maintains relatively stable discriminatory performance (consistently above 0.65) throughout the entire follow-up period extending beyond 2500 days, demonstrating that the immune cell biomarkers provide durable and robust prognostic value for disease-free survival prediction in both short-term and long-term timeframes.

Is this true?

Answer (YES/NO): NO